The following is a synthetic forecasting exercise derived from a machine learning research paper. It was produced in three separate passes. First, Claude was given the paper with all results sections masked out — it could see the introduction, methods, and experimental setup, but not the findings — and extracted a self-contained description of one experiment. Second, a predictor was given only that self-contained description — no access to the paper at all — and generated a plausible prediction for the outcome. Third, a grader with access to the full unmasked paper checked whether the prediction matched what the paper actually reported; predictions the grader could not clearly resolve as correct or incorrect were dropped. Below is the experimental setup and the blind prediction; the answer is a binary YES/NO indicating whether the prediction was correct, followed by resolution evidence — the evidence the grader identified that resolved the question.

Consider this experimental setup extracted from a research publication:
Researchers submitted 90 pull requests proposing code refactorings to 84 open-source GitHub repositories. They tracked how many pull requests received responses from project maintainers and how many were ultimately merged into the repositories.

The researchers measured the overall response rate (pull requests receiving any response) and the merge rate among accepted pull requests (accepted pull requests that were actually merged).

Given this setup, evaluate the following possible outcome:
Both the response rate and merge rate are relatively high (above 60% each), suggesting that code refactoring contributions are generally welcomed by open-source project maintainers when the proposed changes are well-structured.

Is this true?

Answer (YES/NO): YES